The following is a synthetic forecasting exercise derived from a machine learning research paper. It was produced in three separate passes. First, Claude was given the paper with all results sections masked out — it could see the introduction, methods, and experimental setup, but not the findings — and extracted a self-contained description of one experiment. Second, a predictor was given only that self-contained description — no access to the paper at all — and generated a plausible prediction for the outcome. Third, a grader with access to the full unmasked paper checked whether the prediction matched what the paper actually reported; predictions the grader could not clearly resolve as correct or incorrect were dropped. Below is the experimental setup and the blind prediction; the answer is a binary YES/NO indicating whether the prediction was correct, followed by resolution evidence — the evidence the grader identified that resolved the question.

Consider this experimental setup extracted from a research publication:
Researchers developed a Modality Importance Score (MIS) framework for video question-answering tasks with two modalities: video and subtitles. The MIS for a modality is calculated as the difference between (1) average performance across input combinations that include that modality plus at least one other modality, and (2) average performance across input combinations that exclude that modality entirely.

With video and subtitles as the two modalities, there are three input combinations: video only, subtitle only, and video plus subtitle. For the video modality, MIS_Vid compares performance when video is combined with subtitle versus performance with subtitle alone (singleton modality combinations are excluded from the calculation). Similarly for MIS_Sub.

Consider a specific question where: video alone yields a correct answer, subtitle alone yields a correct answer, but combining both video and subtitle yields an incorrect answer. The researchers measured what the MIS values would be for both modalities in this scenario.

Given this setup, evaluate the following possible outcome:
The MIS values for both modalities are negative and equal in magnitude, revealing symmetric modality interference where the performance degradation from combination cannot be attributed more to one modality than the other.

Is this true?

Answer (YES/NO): YES